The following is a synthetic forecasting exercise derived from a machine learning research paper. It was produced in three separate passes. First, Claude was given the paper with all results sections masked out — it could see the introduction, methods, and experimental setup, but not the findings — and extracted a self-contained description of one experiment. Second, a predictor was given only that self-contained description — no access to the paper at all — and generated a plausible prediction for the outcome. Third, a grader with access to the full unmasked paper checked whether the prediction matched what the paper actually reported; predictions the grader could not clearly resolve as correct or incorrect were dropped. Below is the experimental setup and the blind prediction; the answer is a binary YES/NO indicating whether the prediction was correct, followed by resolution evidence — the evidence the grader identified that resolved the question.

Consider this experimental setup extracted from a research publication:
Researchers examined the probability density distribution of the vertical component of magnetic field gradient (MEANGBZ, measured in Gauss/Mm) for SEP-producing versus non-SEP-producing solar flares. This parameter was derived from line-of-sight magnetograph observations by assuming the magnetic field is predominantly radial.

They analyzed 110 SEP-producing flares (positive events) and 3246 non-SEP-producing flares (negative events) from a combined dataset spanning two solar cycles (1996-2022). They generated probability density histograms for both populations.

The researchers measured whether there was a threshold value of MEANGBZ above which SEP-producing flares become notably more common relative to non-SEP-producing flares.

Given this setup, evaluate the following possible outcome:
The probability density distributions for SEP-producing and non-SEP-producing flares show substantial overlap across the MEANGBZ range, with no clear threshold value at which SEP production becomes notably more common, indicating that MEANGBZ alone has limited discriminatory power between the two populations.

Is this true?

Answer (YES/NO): NO